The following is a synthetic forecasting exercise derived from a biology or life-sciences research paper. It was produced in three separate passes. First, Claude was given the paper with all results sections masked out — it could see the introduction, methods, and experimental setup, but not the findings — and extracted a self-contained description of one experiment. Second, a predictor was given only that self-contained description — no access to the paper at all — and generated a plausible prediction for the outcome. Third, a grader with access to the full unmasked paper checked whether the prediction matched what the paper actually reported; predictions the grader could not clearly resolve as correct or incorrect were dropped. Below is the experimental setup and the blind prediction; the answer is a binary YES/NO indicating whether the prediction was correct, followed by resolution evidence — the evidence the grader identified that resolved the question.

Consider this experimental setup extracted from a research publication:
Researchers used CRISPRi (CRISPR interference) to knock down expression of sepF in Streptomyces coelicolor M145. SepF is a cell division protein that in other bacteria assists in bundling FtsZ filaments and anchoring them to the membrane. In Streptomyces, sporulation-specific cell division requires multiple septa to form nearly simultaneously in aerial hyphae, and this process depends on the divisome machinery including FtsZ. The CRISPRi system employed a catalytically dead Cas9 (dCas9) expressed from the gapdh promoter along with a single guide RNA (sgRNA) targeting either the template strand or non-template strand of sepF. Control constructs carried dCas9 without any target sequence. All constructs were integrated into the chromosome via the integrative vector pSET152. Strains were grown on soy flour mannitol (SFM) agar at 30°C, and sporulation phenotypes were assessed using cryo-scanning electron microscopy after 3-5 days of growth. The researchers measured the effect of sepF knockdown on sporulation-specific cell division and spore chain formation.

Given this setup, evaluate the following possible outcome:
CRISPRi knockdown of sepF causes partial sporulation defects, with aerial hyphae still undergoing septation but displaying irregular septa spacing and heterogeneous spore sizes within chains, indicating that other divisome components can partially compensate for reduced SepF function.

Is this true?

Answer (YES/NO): NO